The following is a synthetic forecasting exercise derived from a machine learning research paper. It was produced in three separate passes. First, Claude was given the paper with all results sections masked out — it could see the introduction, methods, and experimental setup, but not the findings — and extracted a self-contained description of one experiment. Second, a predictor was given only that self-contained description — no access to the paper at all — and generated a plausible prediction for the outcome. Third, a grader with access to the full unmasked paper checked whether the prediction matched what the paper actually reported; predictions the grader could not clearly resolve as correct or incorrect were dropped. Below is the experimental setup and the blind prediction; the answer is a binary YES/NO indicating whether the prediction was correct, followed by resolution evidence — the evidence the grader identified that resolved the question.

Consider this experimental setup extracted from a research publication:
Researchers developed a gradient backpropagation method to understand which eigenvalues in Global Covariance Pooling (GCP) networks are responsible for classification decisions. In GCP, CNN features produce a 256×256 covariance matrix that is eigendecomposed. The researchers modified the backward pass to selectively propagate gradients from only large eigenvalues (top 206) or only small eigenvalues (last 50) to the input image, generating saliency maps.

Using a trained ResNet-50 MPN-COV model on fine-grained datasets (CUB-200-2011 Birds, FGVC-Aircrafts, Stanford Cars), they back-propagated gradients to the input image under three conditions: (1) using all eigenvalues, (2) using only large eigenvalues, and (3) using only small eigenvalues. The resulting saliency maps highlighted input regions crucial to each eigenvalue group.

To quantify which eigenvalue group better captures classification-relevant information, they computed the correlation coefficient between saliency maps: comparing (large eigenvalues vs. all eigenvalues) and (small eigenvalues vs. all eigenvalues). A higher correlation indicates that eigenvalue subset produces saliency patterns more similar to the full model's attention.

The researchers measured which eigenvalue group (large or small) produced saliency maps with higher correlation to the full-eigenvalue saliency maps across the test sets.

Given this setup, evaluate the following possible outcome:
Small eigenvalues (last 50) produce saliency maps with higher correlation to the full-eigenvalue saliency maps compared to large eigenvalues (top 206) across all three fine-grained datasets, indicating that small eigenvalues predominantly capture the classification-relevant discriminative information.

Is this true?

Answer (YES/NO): YES